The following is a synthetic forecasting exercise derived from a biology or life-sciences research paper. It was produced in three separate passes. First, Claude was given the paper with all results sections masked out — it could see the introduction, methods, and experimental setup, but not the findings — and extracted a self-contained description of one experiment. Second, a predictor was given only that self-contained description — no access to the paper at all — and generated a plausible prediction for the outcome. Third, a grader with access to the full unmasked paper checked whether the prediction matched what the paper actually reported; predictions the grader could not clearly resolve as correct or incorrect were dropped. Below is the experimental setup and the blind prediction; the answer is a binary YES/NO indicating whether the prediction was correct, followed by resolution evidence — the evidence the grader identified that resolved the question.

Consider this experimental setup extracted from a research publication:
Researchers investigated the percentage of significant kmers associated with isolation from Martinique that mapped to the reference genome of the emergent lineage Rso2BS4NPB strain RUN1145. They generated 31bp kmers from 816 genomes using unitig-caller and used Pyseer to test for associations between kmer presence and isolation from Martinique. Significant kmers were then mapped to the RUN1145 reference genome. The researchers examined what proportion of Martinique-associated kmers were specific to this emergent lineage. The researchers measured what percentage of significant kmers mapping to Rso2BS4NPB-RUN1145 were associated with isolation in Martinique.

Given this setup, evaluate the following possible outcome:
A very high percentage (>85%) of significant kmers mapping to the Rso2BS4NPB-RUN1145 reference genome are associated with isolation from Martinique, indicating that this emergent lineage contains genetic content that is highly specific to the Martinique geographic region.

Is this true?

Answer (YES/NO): YES